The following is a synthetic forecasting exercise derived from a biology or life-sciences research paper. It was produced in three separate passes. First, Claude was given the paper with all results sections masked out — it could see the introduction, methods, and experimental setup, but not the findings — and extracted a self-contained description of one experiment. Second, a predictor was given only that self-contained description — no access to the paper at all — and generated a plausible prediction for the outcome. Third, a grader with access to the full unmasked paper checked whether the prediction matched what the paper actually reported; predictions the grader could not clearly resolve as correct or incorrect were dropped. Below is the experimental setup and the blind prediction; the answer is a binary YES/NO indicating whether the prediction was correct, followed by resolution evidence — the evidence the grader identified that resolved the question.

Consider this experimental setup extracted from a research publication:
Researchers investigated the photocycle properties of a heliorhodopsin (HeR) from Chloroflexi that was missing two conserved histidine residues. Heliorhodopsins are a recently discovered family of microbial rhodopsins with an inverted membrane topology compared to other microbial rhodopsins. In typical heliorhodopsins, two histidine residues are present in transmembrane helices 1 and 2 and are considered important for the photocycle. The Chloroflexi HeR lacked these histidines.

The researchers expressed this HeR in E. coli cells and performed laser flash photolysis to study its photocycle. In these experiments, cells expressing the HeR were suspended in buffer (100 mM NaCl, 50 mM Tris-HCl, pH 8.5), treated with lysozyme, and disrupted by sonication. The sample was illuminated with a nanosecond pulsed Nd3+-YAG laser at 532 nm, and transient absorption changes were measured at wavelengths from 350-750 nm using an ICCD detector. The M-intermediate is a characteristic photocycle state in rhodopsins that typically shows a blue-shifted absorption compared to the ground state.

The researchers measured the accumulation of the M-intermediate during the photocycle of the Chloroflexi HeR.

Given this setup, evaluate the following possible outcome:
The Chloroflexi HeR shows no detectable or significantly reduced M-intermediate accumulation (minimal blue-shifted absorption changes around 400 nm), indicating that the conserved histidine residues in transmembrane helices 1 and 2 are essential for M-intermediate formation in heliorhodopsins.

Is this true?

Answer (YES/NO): NO